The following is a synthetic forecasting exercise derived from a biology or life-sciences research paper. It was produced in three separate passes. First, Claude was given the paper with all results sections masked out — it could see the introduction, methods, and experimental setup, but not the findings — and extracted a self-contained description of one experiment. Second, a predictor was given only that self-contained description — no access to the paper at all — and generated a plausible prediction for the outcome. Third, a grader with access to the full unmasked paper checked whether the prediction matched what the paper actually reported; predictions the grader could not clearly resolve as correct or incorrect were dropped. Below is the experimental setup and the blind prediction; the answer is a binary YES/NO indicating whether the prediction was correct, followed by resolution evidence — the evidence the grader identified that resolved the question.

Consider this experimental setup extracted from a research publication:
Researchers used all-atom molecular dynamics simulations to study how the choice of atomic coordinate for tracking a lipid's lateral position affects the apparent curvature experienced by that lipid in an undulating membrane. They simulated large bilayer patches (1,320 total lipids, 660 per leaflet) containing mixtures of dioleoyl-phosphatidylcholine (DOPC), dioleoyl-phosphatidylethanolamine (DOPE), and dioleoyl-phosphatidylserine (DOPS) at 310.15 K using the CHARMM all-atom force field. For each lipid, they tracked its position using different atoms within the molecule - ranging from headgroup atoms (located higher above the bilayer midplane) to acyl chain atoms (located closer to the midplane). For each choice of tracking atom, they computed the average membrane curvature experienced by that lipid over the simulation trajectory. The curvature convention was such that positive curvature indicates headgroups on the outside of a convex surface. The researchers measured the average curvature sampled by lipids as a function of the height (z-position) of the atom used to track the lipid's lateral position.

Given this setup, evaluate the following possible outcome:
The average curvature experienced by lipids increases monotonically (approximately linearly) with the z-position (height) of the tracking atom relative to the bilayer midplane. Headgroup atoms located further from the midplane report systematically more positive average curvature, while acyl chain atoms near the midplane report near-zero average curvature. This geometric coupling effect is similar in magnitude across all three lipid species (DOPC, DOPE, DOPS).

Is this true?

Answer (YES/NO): NO